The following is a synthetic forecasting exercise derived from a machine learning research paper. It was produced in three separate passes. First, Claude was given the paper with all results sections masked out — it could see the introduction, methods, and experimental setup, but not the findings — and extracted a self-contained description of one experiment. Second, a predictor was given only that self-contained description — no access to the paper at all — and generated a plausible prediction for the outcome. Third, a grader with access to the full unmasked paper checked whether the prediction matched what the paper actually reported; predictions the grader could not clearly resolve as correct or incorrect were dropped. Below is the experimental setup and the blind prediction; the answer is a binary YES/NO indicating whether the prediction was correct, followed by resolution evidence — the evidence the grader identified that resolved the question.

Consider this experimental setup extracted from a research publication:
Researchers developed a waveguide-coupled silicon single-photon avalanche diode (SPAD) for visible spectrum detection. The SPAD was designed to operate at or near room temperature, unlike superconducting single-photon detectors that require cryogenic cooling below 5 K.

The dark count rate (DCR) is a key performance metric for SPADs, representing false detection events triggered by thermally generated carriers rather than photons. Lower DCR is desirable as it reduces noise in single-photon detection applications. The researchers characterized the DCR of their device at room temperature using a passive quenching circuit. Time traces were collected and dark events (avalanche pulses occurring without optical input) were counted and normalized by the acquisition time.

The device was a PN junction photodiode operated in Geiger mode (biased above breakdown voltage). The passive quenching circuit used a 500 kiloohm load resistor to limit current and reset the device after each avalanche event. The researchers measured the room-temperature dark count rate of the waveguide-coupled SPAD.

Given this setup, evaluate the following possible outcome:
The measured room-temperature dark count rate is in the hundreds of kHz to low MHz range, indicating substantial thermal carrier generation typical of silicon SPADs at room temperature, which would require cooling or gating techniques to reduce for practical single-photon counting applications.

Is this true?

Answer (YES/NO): NO